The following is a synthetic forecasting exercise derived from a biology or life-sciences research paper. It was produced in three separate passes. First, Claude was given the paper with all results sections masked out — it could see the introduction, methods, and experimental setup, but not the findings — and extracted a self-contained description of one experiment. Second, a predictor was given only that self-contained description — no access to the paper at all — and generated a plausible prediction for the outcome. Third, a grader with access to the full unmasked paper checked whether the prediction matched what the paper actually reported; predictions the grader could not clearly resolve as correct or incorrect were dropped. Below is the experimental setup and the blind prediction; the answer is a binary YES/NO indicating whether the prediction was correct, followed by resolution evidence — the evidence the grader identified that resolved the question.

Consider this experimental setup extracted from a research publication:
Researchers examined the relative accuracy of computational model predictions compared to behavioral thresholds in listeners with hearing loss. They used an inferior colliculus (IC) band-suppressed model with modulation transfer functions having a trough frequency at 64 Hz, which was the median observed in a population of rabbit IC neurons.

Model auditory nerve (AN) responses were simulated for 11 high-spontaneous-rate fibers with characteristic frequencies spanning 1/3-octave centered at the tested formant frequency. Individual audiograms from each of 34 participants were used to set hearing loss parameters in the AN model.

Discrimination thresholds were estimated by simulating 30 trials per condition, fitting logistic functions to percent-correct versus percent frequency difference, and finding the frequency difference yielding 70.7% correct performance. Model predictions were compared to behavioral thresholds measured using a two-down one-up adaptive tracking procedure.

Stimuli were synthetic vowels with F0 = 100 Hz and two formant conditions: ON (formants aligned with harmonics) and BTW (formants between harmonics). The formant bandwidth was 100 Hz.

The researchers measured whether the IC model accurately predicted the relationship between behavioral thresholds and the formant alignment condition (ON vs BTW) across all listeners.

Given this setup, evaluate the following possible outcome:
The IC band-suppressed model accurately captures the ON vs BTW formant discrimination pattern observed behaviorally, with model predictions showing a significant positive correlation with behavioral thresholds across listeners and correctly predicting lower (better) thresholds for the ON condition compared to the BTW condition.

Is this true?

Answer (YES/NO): NO